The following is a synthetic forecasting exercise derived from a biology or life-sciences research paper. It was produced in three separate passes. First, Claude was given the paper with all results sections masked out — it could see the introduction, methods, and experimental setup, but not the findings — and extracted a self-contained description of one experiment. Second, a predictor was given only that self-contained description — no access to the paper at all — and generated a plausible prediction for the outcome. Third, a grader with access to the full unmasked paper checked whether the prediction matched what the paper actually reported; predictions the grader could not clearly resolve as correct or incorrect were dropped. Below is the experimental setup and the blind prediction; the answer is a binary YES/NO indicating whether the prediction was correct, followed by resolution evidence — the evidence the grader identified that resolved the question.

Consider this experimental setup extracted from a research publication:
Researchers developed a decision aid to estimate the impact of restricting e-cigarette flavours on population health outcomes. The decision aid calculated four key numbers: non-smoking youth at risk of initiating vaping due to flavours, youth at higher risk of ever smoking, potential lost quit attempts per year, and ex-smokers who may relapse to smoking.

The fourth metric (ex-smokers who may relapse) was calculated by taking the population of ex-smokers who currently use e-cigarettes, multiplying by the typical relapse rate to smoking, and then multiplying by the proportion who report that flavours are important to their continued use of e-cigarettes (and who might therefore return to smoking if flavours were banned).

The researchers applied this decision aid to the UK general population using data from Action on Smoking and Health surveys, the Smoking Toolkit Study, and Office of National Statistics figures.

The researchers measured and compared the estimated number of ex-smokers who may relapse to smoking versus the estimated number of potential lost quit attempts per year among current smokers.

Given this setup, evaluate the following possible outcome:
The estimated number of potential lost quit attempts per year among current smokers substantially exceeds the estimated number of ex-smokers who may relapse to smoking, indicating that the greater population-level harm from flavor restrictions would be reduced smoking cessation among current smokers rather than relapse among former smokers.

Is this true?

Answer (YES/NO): NO